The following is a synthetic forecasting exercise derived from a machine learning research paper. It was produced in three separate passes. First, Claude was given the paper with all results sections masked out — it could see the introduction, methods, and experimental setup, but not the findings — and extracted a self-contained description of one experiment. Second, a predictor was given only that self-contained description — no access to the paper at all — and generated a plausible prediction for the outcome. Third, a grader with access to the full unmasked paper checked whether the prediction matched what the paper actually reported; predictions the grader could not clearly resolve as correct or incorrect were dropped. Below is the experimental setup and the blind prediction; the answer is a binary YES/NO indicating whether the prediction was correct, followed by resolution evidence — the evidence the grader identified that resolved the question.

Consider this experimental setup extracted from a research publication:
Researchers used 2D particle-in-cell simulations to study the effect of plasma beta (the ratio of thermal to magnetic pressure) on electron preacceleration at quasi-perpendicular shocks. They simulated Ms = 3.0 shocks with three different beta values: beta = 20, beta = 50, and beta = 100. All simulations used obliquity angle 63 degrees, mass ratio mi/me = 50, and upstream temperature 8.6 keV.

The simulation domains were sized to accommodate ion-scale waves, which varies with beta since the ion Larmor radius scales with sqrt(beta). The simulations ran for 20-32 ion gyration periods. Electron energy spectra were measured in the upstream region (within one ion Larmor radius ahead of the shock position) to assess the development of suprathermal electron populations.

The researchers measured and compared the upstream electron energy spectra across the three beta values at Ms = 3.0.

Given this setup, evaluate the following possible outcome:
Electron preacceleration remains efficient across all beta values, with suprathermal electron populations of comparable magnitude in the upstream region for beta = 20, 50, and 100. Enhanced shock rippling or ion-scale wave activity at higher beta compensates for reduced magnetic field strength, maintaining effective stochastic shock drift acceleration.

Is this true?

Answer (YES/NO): NO